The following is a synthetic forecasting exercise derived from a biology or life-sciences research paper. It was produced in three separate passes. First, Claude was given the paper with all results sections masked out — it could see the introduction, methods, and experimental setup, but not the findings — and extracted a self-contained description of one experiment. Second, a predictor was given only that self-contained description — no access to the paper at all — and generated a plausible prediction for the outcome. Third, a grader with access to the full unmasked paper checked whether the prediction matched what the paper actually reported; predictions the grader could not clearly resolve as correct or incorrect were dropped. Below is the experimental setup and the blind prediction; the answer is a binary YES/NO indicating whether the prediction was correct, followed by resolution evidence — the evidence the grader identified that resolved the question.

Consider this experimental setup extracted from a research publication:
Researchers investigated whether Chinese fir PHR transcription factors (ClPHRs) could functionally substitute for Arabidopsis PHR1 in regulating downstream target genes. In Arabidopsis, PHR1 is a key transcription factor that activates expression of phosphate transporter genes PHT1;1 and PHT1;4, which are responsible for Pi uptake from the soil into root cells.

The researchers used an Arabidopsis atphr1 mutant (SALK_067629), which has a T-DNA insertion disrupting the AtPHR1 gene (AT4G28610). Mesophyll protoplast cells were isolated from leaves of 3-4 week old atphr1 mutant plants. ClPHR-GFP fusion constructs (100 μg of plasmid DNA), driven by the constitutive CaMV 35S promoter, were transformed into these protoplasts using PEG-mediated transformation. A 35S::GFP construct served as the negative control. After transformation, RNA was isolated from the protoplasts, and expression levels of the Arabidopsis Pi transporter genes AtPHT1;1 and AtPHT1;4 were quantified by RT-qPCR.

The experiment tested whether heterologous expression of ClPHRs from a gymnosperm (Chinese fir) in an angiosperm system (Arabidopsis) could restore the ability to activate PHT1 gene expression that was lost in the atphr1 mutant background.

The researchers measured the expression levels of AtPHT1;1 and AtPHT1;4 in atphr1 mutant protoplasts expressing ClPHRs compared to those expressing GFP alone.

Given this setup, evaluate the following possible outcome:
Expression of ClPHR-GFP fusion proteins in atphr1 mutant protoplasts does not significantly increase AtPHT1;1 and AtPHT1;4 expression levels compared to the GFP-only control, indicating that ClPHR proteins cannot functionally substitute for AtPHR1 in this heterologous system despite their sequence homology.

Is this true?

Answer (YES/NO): NO